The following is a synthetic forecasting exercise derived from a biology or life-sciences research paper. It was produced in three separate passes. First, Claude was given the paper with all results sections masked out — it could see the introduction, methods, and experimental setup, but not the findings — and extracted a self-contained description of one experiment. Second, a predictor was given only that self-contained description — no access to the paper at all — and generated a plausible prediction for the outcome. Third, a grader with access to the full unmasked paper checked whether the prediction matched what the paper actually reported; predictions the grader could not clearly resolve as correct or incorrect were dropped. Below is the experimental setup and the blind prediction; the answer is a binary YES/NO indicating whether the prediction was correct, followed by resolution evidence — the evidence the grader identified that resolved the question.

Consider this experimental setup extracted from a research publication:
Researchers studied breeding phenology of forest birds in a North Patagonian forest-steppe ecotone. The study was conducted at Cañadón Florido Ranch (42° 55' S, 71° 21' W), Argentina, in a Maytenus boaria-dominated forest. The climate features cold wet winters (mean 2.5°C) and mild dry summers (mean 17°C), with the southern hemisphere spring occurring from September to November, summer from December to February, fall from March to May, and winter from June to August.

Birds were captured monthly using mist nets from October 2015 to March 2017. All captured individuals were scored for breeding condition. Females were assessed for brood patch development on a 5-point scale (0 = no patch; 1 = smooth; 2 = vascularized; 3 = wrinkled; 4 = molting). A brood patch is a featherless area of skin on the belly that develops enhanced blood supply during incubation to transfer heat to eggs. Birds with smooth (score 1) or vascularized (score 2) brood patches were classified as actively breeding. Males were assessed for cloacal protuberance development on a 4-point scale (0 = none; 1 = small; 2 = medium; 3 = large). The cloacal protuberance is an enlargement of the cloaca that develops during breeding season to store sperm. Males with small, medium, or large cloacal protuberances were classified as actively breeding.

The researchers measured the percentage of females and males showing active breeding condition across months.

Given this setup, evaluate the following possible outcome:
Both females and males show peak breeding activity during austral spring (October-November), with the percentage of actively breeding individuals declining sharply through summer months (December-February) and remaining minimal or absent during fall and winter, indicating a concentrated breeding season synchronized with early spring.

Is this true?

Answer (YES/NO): NO